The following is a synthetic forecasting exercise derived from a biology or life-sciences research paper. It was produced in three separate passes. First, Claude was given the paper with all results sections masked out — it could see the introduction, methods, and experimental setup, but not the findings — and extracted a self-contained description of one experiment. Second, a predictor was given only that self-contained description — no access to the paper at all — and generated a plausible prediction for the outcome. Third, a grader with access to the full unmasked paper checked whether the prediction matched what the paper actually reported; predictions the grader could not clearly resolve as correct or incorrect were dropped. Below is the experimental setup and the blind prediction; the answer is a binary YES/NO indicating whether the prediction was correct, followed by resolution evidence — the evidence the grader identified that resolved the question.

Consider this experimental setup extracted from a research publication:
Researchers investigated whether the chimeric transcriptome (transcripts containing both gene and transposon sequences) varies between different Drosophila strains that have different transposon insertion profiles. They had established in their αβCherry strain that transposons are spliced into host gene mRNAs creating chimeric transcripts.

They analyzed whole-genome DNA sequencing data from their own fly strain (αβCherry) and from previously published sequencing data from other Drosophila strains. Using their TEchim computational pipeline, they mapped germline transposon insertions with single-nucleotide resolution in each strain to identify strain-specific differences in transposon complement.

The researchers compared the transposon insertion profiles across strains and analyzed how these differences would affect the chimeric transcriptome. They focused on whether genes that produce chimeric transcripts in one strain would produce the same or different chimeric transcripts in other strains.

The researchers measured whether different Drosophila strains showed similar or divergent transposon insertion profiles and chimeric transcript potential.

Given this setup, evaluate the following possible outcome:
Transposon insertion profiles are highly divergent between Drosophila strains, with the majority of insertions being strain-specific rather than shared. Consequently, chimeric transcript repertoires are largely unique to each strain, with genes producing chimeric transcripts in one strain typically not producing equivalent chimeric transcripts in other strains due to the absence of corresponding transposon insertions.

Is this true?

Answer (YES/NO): YES